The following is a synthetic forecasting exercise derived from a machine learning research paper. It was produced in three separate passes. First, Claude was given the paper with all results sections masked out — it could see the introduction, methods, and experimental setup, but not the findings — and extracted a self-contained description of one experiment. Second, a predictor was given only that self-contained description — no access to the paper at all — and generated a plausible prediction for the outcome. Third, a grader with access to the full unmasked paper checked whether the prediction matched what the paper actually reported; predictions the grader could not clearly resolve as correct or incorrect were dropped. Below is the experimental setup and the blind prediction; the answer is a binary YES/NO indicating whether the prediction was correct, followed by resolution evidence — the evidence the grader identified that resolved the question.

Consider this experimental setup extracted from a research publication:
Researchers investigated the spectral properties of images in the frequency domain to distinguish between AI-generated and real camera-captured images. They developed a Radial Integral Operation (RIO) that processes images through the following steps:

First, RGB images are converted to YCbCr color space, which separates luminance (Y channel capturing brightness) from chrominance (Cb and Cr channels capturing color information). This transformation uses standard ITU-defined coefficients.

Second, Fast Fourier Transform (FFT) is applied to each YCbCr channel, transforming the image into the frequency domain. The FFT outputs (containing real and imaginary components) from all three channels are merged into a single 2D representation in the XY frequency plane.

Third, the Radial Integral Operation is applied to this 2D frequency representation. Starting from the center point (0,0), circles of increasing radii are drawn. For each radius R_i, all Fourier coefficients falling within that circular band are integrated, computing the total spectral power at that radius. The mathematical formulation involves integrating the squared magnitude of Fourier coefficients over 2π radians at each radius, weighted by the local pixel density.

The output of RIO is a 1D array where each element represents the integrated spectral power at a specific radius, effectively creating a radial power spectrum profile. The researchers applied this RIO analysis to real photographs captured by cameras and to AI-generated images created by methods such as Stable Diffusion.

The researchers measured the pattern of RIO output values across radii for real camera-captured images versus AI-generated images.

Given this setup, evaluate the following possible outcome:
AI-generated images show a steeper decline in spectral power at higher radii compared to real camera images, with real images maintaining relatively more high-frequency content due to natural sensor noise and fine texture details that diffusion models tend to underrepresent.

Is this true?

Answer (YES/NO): NO